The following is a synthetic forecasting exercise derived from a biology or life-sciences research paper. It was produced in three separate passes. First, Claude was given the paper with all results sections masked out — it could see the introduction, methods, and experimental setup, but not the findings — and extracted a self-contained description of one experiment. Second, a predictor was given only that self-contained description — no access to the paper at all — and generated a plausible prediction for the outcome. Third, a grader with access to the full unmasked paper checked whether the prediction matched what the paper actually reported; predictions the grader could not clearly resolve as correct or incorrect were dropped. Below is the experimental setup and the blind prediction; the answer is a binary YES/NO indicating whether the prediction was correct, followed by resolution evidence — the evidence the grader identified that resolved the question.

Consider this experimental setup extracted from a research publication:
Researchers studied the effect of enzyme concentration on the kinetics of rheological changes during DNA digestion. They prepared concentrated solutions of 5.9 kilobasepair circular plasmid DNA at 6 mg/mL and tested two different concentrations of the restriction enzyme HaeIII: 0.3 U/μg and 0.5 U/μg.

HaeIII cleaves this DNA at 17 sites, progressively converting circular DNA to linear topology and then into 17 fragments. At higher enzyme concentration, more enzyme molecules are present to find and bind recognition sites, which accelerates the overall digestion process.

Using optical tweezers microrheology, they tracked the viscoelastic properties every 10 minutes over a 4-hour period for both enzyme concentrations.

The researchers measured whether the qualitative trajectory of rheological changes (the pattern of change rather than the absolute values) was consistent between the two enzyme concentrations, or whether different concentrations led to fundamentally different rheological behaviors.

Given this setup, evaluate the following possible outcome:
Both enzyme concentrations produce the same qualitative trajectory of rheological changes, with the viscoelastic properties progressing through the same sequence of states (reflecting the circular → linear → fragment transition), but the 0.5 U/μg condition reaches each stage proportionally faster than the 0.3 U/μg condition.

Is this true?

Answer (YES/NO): YES